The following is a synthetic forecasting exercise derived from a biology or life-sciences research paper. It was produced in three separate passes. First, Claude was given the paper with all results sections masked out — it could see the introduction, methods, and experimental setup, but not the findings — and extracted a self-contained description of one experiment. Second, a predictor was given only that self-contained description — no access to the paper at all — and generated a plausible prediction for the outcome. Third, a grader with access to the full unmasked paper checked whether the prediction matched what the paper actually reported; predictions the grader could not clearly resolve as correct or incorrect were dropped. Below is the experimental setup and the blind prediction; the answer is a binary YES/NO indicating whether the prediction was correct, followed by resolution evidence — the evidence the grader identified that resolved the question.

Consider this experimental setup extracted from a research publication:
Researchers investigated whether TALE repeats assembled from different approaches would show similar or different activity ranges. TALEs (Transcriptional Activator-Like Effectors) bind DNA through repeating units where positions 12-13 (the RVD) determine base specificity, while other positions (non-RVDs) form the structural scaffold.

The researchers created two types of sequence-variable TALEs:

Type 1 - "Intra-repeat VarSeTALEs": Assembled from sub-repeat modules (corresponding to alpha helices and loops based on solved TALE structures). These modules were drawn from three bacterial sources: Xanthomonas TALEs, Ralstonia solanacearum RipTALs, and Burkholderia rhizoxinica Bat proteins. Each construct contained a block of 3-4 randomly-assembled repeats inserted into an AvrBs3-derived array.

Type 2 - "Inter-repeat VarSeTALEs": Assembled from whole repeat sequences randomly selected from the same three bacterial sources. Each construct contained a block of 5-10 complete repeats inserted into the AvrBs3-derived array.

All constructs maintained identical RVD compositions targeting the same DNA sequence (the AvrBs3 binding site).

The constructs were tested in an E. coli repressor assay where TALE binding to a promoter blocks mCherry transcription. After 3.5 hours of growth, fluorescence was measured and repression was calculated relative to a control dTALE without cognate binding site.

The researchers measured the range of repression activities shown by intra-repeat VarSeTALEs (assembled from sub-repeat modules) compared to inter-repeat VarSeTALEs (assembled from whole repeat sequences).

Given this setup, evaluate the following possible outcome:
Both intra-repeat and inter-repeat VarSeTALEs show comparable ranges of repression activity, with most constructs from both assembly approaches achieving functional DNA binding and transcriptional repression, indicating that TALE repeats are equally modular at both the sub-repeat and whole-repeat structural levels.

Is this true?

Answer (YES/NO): NO